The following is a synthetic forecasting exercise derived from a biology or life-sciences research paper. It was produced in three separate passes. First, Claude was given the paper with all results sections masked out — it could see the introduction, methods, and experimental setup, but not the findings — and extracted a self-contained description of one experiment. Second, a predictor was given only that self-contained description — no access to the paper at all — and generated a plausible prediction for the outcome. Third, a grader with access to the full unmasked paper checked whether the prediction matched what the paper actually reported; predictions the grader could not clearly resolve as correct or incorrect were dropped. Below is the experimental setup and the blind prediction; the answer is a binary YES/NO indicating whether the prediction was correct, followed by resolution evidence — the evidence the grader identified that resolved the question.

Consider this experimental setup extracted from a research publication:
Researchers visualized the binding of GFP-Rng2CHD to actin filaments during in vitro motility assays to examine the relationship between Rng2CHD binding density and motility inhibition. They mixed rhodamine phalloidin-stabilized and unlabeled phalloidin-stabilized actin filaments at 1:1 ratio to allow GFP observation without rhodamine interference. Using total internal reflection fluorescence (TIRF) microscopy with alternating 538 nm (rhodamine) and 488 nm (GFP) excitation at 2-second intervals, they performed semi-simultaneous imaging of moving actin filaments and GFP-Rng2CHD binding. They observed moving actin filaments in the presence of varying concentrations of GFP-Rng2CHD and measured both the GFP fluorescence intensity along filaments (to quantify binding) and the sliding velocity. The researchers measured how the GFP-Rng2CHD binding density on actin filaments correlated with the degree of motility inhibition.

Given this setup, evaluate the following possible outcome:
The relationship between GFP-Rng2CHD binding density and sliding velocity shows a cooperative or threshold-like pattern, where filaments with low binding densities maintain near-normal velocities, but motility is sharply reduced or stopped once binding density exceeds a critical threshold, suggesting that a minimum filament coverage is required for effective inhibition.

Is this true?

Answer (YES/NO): NO